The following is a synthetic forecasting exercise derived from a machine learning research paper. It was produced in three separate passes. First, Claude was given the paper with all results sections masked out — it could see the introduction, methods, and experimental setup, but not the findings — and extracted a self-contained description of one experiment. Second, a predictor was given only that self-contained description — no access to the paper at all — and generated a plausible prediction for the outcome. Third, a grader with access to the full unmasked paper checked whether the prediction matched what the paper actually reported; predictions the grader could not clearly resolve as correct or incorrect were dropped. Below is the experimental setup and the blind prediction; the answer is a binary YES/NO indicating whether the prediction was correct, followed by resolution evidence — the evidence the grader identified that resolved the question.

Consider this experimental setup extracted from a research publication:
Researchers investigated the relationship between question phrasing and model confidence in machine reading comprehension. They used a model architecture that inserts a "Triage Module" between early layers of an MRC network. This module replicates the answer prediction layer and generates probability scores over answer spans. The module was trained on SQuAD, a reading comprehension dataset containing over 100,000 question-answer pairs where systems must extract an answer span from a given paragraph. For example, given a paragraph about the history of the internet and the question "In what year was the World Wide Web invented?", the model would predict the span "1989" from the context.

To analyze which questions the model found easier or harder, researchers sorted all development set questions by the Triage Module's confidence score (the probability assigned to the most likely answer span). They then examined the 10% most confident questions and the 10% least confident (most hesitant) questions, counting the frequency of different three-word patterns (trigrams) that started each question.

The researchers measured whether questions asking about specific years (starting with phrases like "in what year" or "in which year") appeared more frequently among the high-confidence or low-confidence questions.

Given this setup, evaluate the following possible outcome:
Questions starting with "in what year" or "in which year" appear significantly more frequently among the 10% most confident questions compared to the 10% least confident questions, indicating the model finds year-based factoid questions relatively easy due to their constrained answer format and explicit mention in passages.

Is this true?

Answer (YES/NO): YES